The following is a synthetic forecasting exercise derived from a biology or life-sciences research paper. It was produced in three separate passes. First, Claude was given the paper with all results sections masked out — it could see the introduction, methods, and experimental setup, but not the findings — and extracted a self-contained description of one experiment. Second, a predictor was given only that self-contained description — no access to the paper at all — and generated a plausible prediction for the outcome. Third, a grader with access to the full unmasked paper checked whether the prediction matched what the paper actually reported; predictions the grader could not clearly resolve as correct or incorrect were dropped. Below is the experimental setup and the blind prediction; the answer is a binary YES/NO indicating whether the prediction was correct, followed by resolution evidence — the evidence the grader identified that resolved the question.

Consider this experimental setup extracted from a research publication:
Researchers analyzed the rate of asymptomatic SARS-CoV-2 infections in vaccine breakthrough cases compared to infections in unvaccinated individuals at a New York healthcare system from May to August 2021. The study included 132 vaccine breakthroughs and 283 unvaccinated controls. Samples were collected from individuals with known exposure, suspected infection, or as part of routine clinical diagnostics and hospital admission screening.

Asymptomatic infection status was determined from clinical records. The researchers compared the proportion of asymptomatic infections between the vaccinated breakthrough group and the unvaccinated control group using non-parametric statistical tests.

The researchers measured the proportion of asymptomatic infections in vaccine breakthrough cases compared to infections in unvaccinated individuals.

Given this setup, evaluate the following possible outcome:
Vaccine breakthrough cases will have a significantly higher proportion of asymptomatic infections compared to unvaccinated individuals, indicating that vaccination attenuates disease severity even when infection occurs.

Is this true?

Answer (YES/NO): YES